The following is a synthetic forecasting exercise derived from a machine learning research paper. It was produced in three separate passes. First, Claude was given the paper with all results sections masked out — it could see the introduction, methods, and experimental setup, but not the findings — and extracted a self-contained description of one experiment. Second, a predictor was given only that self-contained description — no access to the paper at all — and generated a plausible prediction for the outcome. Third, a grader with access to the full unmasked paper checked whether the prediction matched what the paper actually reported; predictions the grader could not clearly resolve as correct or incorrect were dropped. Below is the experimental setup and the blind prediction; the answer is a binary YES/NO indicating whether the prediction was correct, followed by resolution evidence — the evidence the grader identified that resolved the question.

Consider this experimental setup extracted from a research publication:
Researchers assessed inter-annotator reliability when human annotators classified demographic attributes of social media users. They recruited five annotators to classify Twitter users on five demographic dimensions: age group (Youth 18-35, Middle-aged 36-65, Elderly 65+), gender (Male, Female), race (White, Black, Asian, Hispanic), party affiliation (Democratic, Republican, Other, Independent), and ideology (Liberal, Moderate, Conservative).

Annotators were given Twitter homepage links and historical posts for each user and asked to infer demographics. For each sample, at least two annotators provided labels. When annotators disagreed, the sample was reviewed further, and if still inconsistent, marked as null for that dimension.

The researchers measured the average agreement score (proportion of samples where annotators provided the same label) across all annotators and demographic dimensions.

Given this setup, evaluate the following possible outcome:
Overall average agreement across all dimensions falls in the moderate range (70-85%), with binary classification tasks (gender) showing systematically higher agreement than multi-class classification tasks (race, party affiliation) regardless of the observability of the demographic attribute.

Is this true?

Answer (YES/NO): NO